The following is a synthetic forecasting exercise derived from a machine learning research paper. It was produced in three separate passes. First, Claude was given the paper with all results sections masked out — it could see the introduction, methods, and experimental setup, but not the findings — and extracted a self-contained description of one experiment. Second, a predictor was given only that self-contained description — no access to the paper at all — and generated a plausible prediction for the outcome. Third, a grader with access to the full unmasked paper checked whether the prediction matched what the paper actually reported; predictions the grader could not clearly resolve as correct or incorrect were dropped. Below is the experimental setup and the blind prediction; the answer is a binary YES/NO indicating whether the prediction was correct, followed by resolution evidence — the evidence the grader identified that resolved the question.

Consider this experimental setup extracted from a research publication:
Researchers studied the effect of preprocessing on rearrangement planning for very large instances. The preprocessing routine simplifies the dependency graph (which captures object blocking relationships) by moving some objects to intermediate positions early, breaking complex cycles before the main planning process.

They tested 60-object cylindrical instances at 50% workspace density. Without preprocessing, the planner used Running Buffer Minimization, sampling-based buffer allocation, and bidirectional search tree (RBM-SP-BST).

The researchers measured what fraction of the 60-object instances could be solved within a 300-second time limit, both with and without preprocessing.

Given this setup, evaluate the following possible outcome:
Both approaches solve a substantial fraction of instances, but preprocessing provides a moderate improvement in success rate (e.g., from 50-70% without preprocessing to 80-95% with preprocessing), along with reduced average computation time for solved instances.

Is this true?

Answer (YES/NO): NO